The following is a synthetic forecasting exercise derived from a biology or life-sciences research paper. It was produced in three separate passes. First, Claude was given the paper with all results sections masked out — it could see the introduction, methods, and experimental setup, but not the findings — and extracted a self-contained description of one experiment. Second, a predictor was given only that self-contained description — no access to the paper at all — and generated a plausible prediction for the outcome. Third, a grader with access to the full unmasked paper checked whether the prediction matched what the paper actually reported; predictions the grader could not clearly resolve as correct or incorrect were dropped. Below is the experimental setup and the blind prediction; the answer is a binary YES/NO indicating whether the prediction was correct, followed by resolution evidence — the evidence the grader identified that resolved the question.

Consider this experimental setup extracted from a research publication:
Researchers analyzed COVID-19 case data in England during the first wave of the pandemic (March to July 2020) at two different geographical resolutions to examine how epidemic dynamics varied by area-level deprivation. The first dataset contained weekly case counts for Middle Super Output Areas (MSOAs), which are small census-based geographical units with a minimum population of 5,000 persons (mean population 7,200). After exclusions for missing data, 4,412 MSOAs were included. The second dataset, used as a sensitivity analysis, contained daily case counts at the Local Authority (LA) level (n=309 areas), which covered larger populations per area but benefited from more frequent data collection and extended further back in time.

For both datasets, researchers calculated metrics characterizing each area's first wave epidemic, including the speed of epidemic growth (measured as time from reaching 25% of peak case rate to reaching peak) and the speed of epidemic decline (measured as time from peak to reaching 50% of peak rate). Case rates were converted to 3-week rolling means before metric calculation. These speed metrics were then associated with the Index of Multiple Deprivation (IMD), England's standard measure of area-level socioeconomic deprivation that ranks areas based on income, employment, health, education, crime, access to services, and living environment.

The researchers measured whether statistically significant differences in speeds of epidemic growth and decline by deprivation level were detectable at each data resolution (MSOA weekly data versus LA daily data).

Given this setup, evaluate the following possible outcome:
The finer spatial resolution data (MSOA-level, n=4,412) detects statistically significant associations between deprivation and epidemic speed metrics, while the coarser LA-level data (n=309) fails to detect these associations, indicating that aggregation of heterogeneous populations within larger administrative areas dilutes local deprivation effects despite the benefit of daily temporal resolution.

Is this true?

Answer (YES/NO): NO